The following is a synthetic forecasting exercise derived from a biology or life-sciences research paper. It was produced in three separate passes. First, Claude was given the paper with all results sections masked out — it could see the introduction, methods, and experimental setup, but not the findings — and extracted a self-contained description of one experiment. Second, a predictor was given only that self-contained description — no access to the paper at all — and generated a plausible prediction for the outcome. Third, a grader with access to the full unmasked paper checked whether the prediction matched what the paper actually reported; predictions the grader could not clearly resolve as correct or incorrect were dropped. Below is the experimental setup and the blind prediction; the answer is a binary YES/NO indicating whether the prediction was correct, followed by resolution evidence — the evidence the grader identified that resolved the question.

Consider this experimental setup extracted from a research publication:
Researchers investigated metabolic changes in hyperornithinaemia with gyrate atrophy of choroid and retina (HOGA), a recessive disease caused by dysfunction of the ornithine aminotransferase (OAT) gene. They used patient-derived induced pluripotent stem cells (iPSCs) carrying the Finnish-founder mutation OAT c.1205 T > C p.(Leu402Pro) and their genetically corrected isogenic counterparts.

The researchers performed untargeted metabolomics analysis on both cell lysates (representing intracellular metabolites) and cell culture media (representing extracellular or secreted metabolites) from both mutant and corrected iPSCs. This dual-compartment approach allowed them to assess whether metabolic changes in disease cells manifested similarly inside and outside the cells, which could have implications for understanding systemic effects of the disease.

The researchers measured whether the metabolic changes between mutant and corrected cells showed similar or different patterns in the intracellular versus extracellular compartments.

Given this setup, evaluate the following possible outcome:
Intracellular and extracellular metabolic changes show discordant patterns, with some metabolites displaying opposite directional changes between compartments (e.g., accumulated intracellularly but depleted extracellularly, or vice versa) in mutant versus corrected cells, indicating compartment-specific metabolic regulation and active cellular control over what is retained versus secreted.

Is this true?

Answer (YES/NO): YES